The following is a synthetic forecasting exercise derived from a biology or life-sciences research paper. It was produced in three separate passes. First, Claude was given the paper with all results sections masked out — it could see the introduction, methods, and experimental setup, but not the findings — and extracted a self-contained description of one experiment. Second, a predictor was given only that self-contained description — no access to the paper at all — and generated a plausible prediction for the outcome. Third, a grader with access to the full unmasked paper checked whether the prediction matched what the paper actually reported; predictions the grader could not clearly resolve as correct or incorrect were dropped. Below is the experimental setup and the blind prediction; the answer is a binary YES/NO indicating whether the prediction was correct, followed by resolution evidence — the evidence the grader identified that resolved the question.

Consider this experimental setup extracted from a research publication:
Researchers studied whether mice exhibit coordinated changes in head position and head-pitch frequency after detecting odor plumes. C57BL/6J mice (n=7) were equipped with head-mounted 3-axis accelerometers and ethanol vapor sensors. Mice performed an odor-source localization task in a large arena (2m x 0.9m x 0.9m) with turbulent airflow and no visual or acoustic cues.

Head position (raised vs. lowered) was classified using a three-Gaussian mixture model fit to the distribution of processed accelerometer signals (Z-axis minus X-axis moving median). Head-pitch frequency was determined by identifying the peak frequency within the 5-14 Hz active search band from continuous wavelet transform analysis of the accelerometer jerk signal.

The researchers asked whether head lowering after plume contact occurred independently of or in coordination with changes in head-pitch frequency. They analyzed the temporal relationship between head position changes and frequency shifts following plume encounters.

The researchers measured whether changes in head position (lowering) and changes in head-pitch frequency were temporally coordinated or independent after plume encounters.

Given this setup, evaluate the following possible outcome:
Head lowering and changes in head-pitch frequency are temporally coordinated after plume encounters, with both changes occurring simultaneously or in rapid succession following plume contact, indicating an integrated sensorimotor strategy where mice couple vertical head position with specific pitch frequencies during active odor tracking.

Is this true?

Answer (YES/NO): YES